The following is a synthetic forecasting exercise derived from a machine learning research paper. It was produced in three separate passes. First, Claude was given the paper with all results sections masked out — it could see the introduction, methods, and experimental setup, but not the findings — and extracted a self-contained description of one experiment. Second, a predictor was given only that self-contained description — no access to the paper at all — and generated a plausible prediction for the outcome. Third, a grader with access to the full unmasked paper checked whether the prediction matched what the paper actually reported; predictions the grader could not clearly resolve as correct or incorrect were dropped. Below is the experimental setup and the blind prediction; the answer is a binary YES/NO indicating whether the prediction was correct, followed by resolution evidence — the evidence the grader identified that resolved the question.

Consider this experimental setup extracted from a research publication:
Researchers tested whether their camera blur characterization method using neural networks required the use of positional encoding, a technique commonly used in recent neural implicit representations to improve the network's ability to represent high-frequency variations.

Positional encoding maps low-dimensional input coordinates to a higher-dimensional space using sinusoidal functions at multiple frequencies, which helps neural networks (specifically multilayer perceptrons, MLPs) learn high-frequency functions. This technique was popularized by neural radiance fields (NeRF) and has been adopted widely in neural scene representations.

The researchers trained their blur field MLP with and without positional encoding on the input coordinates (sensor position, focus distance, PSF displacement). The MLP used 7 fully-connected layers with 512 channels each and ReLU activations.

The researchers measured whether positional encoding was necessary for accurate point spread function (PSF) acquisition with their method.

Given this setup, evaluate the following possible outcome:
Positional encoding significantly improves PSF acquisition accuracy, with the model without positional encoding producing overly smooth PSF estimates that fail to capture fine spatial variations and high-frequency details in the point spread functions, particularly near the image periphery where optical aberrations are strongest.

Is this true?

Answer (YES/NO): NO